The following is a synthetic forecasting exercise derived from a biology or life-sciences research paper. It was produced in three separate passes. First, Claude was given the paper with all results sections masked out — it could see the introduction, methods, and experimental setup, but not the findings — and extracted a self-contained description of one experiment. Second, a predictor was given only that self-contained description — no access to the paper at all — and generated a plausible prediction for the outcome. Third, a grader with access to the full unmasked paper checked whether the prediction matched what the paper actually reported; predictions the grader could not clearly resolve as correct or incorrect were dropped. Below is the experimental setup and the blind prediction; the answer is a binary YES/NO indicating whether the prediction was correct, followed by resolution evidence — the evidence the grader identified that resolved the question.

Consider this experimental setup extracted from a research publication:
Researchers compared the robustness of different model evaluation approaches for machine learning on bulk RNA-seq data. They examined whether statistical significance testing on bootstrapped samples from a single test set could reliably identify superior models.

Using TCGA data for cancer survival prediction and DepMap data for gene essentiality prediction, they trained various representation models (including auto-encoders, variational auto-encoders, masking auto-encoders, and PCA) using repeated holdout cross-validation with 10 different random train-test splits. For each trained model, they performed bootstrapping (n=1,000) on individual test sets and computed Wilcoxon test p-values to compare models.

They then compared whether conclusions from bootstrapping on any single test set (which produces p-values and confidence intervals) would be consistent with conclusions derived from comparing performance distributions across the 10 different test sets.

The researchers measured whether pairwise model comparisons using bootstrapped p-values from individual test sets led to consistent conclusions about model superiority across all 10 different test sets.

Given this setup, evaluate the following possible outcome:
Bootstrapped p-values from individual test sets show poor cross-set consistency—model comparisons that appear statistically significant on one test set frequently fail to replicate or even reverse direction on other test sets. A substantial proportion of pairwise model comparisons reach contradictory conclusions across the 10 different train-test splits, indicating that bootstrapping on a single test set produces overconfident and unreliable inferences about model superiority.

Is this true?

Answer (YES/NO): YES